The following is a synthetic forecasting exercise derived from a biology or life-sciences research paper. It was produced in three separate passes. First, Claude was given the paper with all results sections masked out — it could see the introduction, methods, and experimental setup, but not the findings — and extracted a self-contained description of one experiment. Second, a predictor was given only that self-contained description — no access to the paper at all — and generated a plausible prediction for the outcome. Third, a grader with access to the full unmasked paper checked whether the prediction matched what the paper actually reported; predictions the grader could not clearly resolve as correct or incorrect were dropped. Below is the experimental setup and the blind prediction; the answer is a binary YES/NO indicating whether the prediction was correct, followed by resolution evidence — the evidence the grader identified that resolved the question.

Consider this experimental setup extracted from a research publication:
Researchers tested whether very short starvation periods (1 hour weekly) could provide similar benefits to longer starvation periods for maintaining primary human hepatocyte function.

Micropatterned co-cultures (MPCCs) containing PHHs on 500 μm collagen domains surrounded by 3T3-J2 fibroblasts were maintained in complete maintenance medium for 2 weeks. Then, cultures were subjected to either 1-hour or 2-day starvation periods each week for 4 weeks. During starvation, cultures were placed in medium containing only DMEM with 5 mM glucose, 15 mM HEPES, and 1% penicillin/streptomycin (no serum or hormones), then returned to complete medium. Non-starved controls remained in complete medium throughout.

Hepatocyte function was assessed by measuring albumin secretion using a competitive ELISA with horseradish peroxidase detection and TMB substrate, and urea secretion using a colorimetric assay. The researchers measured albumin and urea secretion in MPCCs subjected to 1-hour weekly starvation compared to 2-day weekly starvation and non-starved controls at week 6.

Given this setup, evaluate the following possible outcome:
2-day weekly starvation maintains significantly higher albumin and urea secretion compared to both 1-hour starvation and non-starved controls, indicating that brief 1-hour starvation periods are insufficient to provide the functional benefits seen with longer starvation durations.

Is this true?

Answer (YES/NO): YES